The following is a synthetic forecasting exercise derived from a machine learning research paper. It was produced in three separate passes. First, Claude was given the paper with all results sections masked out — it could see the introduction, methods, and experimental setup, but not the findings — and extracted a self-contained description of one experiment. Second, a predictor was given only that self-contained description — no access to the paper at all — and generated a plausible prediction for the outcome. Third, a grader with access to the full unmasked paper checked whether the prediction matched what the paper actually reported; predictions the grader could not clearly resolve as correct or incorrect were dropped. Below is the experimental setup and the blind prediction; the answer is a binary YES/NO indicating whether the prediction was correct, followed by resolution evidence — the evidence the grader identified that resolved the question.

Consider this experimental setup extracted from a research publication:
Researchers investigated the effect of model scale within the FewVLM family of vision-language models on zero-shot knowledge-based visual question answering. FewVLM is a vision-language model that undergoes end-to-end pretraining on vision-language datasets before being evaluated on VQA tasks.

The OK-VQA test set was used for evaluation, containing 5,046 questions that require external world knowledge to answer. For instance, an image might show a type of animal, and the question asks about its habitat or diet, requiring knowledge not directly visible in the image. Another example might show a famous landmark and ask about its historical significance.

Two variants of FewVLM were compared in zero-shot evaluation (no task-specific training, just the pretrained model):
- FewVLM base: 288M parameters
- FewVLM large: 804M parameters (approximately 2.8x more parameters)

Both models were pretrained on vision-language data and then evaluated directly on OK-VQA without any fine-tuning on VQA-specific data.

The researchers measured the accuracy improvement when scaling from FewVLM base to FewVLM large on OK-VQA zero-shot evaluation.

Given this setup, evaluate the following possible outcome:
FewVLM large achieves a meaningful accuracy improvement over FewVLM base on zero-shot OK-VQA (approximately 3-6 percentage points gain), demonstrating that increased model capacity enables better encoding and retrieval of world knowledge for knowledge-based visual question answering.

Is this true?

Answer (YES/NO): YES